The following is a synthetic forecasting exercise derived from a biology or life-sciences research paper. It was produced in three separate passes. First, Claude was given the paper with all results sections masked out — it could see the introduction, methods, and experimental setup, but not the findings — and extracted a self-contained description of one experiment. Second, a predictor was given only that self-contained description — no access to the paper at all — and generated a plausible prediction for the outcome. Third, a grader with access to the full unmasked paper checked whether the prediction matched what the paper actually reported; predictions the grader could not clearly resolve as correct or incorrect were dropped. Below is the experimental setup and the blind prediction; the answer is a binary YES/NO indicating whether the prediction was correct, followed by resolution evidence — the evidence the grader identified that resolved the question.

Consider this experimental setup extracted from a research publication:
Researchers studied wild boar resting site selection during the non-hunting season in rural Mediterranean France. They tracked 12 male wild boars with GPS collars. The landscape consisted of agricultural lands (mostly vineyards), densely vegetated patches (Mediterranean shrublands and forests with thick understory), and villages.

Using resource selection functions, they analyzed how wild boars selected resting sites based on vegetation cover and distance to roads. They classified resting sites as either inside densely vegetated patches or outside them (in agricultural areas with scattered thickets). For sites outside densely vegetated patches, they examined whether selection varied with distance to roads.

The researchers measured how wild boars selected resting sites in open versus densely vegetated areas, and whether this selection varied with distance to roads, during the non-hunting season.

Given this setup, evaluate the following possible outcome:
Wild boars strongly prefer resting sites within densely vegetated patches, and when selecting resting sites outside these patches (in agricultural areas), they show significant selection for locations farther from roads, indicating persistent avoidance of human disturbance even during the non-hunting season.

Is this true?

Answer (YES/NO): YES